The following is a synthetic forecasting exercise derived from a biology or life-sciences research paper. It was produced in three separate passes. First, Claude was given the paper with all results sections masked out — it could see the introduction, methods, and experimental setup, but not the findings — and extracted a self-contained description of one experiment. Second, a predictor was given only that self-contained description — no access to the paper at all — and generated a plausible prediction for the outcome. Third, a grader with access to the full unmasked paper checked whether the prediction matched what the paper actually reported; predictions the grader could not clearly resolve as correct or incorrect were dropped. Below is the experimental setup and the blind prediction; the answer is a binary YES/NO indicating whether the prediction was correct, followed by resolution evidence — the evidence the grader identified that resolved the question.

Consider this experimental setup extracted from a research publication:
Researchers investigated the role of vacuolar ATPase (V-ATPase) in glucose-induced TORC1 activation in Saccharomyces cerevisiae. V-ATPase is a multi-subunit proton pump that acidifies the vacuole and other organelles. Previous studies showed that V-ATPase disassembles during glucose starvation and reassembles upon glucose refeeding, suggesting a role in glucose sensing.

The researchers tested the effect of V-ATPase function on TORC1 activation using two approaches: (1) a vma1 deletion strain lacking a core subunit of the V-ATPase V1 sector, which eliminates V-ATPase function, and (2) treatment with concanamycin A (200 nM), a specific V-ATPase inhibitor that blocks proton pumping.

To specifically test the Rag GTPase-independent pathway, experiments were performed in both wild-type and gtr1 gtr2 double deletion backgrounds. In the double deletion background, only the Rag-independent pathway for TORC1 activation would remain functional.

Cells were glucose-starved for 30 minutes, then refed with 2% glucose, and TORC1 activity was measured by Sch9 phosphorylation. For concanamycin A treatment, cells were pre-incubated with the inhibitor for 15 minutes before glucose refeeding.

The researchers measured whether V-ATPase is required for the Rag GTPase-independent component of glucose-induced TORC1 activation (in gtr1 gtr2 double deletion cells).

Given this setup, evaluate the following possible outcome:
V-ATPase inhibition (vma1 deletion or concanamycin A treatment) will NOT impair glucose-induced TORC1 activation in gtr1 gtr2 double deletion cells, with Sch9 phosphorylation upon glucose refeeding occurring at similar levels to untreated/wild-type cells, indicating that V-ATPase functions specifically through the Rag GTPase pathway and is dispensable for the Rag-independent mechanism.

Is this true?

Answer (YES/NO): NO